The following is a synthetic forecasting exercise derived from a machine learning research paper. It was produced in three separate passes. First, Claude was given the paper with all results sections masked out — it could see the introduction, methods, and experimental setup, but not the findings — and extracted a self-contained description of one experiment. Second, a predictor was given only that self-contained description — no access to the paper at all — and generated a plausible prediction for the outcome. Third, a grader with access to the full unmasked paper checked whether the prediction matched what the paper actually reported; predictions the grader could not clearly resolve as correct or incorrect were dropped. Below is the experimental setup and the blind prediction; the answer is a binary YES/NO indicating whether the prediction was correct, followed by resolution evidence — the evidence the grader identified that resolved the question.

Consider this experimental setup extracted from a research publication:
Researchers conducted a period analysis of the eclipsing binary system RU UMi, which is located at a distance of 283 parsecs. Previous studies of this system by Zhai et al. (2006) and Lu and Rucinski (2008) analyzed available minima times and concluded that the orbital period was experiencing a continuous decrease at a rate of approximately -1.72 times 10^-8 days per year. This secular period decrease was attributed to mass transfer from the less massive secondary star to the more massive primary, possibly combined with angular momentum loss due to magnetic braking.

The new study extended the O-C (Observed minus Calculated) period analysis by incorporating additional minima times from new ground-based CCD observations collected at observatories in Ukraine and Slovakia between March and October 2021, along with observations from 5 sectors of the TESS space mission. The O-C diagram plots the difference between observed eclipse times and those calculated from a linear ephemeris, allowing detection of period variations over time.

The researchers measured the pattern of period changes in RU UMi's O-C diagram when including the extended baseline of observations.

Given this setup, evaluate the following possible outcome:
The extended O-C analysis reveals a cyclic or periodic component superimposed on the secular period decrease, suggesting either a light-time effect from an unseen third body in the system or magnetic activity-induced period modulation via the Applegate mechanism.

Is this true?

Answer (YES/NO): NO